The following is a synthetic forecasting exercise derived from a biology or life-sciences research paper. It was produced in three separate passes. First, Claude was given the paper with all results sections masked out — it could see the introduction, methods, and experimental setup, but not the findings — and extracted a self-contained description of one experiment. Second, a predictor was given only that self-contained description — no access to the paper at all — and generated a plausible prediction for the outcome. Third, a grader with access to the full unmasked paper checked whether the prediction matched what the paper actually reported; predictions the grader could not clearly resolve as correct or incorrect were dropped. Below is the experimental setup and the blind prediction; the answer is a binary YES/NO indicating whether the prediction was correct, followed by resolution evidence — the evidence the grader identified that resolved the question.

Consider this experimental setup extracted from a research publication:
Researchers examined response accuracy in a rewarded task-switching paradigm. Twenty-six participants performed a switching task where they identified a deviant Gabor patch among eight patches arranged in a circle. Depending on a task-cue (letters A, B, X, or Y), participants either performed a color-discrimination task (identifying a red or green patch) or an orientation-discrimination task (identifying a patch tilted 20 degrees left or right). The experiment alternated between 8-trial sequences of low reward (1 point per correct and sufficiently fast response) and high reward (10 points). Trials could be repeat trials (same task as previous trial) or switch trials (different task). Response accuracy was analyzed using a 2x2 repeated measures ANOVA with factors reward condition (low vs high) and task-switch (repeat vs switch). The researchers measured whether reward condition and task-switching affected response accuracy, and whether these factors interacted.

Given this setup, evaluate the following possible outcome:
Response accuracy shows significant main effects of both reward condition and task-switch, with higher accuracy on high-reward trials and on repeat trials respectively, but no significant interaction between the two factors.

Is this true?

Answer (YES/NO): NO